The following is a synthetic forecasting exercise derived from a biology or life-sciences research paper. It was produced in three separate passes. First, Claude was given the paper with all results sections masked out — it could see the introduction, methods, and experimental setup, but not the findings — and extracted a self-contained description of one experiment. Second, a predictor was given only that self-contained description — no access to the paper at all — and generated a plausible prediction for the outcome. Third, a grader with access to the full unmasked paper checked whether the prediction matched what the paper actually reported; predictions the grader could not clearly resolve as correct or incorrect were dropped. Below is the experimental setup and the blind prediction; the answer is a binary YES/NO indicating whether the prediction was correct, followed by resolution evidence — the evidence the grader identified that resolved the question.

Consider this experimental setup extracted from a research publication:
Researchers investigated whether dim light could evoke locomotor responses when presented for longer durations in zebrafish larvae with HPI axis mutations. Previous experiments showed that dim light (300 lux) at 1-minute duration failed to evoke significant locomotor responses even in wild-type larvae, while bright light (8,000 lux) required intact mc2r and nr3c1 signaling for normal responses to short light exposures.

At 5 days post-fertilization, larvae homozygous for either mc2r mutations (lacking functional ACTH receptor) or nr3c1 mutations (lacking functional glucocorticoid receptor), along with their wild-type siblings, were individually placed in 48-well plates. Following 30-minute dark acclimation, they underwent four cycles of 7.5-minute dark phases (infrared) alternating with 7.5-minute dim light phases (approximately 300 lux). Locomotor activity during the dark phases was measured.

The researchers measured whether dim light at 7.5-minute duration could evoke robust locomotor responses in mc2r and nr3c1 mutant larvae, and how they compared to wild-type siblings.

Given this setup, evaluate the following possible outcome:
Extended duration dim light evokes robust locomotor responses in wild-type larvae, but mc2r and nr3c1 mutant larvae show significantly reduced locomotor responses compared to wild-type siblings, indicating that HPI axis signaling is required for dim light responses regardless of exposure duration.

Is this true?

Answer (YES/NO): NO